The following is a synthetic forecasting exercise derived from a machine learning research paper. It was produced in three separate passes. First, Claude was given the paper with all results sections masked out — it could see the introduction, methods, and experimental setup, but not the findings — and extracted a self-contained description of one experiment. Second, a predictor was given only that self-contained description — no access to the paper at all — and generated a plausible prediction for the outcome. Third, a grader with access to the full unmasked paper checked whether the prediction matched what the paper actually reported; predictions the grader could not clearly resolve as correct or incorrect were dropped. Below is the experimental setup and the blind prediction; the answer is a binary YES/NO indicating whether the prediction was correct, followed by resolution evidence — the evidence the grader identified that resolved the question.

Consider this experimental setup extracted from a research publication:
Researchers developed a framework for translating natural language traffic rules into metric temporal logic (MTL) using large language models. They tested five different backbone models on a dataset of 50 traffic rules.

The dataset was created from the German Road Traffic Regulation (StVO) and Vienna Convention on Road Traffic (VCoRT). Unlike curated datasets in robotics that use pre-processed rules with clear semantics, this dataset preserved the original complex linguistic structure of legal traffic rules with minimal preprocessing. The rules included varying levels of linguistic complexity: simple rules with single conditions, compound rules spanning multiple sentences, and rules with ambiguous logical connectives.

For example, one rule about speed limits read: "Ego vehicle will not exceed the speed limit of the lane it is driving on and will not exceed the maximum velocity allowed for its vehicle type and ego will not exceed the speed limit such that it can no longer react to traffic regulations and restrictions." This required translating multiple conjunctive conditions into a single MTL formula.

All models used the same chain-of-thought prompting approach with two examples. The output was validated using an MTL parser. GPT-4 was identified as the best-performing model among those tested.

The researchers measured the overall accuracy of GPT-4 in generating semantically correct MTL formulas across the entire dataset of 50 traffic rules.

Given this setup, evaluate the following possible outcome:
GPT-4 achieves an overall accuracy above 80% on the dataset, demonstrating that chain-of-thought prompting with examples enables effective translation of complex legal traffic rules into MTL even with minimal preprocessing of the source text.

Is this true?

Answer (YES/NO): NO